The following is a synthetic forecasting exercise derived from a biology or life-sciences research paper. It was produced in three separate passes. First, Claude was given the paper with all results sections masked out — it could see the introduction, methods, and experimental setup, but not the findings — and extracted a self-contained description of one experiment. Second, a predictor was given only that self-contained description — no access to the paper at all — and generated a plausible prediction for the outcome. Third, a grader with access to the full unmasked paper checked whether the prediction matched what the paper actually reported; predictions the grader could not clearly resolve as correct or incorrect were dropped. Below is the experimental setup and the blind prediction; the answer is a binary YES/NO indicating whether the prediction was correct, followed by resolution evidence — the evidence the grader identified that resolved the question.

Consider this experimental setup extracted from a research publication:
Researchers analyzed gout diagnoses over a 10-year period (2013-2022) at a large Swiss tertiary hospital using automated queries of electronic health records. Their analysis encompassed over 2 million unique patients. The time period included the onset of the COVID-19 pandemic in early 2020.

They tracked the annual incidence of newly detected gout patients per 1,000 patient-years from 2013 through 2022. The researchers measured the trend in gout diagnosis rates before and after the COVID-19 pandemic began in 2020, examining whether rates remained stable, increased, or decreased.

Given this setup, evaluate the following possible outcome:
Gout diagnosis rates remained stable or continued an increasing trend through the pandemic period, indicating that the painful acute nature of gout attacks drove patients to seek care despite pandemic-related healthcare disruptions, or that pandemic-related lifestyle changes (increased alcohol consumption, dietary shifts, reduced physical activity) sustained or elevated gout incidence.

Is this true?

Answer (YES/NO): NO